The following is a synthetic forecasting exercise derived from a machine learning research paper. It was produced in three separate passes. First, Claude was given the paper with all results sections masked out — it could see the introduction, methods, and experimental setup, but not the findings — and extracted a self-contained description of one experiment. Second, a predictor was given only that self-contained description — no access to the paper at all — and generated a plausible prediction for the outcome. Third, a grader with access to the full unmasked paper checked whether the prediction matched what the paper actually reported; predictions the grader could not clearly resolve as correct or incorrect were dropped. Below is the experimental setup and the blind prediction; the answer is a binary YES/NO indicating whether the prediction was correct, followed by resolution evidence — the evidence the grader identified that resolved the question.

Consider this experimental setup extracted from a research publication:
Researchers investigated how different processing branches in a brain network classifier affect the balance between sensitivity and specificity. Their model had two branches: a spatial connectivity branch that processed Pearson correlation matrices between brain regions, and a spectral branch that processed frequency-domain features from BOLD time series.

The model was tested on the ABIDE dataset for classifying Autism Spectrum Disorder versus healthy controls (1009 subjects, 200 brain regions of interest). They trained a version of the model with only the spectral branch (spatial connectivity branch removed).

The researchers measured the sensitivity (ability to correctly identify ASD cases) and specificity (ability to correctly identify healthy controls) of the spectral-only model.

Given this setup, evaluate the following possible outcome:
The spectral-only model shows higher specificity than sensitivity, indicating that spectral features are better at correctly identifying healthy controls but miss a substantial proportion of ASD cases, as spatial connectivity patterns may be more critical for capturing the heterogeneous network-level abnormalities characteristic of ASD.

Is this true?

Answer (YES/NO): NO